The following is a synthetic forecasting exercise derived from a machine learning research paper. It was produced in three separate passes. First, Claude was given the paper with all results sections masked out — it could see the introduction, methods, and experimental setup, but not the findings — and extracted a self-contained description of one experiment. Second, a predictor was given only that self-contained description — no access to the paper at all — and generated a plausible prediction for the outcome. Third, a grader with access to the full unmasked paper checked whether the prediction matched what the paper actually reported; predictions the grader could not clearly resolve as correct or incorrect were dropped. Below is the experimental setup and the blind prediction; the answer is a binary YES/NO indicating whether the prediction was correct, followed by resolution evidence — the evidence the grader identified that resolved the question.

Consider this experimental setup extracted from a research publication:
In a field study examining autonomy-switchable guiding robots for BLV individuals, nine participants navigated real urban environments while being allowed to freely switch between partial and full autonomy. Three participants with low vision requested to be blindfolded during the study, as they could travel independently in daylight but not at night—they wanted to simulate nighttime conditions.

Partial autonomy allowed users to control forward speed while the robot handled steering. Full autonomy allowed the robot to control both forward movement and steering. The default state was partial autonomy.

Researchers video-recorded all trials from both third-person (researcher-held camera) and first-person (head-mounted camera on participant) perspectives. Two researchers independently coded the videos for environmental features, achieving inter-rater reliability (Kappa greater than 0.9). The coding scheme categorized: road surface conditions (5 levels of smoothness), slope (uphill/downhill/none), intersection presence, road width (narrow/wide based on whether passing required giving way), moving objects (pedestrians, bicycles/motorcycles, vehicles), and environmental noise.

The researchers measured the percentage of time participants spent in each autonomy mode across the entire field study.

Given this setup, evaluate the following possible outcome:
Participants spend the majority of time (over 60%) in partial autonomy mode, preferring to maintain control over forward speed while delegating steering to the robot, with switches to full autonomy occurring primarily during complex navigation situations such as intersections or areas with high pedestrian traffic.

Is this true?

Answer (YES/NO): NO